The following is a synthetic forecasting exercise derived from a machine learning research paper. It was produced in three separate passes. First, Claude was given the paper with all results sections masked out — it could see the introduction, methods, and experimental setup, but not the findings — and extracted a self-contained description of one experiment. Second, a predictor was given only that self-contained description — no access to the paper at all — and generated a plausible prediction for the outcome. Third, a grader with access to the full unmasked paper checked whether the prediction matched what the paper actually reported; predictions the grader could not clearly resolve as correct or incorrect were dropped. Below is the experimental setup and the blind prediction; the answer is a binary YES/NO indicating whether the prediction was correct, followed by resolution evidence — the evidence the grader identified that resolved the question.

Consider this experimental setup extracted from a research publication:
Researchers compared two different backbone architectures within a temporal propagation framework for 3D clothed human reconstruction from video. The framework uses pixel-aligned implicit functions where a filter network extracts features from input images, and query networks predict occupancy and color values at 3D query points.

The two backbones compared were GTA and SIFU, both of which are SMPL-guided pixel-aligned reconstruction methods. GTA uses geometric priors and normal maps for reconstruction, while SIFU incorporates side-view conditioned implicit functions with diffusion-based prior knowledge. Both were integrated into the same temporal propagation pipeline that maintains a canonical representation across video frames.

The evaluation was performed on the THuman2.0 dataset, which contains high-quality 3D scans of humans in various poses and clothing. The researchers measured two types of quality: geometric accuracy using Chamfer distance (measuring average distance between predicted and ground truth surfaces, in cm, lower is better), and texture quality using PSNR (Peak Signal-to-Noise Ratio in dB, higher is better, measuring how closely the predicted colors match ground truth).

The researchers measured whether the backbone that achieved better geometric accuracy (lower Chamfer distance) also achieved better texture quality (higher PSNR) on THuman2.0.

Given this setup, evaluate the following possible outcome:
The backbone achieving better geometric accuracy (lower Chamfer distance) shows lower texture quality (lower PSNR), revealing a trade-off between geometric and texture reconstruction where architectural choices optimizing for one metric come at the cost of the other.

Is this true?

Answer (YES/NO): YES